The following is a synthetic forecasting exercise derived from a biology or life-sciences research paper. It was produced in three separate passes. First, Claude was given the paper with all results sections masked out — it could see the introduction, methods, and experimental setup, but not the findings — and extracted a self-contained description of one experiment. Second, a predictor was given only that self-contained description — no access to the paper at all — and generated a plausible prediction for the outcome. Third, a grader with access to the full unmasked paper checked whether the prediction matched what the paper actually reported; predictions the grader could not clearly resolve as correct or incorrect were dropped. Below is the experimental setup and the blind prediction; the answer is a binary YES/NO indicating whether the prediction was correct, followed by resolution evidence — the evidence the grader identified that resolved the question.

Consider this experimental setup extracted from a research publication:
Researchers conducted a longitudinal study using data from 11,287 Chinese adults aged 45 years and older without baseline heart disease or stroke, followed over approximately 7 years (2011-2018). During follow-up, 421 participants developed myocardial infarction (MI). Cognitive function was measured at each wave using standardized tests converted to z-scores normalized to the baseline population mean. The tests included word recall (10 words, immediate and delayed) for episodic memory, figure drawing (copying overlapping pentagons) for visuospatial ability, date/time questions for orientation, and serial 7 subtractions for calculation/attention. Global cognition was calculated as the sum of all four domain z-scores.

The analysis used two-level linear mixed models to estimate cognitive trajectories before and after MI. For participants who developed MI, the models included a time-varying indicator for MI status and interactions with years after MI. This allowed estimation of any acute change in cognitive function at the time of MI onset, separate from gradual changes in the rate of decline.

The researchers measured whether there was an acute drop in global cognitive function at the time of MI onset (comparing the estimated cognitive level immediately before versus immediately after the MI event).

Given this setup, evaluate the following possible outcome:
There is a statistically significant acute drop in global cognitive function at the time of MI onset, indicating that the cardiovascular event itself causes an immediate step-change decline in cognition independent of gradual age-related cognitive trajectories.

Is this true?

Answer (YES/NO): NO